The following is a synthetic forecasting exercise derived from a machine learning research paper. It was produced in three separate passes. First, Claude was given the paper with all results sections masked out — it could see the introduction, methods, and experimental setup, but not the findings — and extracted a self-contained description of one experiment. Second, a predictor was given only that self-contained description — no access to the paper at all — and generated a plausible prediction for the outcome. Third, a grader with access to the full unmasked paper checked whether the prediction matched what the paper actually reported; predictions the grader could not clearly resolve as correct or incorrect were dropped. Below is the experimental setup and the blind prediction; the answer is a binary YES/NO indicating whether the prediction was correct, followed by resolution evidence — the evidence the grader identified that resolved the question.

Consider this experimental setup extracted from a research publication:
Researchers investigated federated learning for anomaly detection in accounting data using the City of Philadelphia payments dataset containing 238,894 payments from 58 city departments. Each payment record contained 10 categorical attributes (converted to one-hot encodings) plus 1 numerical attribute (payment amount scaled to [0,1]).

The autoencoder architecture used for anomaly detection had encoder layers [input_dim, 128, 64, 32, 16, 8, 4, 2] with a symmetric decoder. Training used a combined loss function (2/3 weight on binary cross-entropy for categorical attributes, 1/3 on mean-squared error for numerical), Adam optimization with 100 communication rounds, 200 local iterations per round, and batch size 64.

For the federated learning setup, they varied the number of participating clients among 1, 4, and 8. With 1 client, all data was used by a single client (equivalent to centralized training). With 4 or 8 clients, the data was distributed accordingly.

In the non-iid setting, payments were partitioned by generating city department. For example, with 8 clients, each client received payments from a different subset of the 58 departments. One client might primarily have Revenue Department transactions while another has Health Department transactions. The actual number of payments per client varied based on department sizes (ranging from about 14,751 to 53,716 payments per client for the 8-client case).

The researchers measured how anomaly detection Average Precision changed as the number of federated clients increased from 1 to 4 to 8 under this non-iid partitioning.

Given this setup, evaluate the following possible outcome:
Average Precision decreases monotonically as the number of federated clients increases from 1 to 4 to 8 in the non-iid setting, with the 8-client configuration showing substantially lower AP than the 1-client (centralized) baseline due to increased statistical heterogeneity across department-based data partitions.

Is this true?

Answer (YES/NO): NO